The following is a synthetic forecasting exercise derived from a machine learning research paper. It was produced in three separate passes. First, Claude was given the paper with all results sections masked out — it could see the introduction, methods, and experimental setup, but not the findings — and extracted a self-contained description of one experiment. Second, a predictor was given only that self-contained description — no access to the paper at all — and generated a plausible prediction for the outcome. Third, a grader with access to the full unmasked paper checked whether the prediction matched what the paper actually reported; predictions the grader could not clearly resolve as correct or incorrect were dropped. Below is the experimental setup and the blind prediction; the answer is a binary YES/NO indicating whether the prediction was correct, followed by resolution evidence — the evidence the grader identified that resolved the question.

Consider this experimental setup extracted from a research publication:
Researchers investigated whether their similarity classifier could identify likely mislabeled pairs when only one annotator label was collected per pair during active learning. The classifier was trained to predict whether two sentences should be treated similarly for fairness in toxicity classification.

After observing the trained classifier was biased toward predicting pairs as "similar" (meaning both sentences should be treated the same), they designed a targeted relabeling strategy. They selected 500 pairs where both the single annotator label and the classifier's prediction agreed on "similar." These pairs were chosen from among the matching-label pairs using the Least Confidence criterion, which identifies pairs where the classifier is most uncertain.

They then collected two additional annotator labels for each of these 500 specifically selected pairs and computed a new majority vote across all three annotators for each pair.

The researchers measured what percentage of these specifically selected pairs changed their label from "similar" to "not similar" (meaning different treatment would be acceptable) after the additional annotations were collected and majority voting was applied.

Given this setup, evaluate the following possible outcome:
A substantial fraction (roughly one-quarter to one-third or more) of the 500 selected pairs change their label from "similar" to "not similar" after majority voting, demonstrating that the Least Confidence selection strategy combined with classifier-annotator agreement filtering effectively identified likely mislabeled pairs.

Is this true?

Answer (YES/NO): YES